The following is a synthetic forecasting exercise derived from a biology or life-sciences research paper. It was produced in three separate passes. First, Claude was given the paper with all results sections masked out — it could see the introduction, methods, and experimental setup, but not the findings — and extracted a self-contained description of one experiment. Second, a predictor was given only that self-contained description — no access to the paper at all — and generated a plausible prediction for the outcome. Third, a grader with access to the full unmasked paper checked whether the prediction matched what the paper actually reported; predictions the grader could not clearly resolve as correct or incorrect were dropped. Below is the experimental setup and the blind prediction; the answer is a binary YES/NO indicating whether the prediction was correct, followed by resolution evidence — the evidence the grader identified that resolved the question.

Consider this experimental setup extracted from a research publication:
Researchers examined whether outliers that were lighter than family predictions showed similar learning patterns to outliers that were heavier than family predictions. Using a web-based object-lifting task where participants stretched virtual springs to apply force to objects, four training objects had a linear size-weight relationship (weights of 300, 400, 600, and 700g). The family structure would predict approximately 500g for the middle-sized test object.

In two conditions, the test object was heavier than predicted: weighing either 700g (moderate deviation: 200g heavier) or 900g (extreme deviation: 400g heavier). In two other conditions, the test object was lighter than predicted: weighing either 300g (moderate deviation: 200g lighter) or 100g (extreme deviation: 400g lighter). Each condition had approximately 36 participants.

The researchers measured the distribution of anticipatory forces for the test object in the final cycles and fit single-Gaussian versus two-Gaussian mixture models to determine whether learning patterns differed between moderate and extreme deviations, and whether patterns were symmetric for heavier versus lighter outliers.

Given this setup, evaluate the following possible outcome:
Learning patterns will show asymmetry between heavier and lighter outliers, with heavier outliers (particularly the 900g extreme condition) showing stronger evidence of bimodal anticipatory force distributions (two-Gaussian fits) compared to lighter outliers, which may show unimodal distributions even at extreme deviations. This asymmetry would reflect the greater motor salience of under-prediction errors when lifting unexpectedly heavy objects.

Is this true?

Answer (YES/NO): NO